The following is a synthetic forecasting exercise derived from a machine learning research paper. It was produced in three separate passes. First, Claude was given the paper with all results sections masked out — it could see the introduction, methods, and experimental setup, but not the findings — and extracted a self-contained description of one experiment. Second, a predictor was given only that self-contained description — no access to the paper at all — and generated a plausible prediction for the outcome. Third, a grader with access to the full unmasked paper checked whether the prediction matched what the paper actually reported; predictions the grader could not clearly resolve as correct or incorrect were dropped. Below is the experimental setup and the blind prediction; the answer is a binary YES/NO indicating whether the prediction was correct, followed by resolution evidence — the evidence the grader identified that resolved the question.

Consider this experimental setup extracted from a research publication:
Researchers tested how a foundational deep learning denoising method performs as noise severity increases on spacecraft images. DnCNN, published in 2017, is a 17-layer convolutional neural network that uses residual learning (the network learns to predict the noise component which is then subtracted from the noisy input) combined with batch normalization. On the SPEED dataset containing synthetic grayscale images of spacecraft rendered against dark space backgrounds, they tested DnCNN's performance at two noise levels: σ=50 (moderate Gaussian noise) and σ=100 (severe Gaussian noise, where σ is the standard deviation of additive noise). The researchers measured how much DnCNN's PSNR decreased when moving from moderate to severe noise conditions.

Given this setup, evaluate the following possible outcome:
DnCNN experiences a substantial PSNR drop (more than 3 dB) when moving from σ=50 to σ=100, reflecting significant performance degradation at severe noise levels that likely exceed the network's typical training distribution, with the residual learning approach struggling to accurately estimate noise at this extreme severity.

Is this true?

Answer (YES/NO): NO